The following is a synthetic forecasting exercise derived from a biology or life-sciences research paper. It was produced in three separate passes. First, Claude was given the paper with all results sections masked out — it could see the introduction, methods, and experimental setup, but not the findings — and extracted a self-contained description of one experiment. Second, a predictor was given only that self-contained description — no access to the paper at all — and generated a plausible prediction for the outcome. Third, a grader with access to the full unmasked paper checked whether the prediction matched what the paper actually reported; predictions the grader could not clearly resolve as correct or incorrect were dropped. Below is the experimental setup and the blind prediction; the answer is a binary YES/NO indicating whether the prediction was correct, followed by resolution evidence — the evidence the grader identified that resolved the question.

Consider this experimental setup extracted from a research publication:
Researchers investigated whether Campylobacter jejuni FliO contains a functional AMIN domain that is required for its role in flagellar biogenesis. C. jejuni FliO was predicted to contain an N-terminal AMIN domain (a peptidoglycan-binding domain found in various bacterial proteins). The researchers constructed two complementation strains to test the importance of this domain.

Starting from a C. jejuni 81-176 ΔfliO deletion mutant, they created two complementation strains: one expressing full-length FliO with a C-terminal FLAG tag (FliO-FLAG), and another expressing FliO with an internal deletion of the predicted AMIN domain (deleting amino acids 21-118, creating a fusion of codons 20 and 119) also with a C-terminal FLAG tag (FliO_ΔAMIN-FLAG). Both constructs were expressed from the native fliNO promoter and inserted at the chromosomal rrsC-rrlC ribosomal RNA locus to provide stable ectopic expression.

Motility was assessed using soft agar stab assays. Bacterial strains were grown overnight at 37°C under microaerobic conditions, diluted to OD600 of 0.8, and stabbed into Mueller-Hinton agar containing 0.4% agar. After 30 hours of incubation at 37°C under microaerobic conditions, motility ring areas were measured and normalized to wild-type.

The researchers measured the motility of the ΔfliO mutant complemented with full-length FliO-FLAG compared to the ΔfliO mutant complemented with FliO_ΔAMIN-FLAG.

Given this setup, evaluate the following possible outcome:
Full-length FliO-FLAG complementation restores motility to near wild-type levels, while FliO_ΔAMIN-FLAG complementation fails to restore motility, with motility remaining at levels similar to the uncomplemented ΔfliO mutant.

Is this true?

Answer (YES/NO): NO